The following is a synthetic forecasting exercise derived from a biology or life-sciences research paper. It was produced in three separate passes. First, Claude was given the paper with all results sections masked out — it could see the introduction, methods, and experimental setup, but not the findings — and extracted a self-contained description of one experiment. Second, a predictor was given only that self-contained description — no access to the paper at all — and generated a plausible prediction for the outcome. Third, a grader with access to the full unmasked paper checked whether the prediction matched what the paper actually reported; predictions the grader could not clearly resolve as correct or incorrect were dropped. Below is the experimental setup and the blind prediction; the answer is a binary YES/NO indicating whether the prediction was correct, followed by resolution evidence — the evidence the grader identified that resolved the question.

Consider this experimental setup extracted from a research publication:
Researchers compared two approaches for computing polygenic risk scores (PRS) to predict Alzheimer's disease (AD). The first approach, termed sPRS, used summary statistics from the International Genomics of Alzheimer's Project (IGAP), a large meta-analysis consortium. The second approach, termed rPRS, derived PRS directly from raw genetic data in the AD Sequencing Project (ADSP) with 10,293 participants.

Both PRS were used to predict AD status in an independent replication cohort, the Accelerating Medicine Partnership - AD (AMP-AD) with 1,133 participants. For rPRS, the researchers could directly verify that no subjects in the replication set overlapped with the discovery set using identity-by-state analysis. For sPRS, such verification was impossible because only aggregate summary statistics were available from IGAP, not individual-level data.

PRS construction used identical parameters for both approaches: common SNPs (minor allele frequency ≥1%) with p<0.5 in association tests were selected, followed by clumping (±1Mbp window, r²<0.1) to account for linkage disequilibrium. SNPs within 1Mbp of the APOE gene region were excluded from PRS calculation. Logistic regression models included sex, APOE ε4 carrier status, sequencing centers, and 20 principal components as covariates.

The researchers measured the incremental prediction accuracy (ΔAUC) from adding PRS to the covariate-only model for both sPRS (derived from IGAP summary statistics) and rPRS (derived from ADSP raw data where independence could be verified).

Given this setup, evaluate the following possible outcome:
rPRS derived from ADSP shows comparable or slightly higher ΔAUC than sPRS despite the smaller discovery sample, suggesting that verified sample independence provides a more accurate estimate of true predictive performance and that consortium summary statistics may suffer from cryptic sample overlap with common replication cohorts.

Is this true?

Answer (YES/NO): NO